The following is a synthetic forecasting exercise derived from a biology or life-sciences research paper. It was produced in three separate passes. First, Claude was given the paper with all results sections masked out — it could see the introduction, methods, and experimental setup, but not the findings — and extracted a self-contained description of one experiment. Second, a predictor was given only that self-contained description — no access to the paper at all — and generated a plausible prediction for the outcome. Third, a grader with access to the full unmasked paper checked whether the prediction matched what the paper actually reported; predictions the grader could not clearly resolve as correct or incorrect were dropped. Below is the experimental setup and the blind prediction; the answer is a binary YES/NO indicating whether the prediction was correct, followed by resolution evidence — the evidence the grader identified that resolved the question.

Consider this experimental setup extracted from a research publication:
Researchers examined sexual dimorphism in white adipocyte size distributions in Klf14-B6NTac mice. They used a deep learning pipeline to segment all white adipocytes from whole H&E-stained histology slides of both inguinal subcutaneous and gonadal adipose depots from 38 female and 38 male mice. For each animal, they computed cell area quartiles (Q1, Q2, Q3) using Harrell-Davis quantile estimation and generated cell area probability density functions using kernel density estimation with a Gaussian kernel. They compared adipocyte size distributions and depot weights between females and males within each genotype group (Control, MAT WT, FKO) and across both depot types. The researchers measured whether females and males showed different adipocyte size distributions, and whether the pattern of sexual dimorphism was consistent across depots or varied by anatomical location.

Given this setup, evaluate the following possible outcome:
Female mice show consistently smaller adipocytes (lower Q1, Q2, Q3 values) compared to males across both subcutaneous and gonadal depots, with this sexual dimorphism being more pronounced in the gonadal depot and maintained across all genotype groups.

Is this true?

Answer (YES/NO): NO